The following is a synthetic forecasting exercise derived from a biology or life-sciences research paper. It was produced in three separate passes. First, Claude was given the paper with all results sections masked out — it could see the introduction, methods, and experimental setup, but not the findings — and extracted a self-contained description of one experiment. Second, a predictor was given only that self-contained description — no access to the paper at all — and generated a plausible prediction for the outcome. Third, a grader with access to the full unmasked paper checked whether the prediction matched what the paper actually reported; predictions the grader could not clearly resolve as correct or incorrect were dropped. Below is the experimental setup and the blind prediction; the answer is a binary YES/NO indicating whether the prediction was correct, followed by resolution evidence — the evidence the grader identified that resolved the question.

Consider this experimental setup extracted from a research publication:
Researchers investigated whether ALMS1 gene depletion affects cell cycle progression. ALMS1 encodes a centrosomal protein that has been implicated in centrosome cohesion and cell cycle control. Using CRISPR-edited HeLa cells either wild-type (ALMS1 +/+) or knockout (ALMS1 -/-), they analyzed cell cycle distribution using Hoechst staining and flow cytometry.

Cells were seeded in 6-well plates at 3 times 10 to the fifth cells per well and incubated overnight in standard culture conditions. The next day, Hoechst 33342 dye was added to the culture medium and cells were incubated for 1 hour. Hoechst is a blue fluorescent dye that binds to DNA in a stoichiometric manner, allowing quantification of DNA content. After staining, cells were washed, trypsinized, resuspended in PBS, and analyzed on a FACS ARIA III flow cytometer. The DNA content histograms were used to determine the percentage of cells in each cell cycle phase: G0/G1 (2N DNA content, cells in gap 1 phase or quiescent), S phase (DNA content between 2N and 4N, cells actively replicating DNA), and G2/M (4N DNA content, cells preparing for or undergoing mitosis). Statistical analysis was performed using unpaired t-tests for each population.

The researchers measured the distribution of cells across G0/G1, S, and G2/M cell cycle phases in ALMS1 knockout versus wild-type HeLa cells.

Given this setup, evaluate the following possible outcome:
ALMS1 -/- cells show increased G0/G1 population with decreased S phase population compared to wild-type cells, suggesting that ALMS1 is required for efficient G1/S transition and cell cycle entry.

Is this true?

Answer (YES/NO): NO